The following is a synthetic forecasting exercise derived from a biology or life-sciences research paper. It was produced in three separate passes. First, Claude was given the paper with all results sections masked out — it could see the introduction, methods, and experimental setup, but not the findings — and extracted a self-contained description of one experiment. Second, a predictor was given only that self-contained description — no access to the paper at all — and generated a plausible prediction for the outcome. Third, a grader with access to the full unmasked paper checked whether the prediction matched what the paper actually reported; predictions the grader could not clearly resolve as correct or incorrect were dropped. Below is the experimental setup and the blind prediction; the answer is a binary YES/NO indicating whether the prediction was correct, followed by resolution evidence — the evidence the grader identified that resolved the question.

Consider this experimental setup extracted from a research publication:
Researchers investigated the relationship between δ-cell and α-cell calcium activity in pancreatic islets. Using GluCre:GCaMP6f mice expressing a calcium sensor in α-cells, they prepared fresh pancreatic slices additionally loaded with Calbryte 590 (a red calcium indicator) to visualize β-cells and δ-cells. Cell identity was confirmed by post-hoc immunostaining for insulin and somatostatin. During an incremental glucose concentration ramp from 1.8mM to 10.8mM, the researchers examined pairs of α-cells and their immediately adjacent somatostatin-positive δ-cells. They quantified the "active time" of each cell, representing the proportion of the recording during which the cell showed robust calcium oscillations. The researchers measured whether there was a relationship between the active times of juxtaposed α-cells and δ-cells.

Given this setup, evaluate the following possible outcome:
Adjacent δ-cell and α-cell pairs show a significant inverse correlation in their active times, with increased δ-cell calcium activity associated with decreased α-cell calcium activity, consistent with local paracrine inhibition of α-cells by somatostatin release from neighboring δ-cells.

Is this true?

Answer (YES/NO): YES